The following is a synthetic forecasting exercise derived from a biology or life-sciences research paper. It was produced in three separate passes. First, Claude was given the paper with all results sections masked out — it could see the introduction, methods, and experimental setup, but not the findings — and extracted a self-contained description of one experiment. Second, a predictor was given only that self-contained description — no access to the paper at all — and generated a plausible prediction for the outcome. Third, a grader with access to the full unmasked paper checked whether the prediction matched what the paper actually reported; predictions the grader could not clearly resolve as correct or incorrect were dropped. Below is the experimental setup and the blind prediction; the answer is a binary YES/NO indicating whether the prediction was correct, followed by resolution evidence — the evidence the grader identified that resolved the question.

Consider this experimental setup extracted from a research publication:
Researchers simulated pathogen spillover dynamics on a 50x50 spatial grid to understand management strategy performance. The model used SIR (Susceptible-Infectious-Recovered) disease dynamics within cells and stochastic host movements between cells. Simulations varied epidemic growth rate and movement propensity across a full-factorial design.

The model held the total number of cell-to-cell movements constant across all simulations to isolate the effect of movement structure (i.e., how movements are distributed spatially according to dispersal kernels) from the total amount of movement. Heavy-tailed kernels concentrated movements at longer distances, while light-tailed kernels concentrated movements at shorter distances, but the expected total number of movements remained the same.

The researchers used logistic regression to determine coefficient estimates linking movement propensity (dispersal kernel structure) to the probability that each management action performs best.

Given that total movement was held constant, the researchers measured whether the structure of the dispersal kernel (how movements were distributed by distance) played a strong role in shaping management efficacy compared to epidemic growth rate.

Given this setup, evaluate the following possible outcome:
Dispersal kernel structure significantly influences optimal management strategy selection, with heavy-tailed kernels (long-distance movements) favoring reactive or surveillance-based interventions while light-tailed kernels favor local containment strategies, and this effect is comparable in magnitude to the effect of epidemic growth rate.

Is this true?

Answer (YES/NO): NO